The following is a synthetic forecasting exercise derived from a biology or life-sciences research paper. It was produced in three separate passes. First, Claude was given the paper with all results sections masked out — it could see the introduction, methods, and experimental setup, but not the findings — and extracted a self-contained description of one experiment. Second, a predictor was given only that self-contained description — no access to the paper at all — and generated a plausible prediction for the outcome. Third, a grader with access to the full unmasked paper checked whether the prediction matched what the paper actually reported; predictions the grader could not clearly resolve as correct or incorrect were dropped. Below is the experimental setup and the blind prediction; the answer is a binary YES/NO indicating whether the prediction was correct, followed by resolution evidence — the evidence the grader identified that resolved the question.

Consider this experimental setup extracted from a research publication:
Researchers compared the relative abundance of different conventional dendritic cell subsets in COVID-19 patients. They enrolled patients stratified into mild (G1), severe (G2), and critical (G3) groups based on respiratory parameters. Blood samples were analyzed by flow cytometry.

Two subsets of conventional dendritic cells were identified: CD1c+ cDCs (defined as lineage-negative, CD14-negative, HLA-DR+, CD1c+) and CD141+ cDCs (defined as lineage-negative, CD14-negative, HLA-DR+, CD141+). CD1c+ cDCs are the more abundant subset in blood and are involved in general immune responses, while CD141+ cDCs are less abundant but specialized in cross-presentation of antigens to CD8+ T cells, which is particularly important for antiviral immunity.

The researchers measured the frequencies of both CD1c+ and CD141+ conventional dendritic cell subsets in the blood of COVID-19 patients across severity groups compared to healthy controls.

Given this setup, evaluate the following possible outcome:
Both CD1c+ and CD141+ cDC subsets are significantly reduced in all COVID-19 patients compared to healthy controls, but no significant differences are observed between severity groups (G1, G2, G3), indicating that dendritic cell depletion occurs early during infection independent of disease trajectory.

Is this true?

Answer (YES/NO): NO